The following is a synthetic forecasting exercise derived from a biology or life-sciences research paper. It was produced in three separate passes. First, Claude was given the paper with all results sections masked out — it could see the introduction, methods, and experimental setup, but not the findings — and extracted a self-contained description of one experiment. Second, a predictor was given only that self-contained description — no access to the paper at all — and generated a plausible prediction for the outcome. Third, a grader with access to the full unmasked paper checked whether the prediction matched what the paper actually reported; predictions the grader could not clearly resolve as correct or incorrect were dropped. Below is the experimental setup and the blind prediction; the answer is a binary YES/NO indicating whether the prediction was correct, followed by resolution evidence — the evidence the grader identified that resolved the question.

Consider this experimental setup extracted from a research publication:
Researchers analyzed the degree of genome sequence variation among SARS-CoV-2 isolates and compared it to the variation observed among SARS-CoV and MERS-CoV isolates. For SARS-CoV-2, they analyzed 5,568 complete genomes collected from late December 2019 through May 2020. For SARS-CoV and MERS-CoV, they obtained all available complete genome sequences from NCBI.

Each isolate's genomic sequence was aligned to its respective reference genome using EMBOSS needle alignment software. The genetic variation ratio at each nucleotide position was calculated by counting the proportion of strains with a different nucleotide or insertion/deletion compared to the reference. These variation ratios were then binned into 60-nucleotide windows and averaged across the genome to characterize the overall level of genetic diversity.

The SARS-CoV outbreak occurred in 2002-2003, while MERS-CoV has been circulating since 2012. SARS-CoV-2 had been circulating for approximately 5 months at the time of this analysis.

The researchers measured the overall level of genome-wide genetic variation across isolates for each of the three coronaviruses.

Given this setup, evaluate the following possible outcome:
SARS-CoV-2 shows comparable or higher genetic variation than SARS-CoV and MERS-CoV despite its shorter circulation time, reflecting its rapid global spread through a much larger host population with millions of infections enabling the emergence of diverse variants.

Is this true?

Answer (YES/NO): NO